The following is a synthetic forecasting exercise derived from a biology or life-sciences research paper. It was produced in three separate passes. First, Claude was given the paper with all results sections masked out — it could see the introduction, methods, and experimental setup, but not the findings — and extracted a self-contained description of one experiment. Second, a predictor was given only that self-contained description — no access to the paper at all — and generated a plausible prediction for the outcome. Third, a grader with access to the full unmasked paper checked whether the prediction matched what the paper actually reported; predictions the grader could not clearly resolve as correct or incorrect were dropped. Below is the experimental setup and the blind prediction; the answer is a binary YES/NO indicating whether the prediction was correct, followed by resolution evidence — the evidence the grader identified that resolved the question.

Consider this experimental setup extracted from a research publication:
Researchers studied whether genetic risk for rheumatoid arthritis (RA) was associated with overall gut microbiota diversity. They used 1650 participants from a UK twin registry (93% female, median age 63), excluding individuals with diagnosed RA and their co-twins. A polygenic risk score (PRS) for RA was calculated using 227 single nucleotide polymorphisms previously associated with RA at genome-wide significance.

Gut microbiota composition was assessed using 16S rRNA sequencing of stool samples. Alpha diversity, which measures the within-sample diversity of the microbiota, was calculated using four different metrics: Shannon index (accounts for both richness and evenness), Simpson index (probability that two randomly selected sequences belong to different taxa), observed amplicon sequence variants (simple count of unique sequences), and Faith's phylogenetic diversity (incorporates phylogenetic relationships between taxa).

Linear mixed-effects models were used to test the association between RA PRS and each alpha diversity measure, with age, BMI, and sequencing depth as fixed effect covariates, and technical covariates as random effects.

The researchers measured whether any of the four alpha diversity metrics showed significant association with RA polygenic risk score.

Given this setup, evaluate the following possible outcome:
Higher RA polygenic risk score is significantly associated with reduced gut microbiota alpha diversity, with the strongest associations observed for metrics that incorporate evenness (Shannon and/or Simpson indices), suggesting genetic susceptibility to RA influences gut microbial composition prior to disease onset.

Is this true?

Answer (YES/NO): NO